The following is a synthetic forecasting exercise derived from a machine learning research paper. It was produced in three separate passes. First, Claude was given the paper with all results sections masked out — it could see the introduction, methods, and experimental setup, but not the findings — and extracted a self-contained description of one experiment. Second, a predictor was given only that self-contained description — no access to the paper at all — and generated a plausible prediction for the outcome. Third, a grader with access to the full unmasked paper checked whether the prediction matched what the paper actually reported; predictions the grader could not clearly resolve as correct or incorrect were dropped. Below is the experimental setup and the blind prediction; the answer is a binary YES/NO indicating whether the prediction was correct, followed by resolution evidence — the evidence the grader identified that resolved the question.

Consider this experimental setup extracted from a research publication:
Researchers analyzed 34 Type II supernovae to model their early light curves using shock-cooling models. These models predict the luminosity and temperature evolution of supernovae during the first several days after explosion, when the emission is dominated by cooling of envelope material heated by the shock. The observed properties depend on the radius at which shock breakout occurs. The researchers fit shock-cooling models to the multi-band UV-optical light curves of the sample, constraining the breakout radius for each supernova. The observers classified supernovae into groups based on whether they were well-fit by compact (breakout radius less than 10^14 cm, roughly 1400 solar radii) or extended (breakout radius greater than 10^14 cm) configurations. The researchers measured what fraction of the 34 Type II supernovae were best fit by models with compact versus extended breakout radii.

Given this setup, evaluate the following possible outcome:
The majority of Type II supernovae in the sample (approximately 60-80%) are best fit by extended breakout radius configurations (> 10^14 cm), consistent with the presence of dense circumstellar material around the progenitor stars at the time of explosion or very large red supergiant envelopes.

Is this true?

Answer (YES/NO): NO